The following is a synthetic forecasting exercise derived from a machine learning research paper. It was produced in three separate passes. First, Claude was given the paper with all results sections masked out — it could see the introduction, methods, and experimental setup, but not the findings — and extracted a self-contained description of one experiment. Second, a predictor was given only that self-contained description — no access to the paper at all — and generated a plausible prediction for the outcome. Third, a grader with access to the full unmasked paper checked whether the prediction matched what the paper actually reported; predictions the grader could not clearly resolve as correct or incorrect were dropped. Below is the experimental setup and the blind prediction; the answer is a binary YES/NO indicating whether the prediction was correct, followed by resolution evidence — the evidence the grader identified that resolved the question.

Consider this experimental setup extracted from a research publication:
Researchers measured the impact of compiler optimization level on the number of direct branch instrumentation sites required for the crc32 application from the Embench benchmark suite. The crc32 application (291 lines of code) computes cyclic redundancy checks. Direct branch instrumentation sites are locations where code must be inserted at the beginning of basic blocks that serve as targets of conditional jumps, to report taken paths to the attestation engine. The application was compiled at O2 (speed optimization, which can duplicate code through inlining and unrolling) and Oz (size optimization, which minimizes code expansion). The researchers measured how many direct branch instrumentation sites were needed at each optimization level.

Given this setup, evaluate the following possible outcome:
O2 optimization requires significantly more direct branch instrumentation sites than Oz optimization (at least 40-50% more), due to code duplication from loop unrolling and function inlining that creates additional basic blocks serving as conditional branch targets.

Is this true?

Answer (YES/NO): YES